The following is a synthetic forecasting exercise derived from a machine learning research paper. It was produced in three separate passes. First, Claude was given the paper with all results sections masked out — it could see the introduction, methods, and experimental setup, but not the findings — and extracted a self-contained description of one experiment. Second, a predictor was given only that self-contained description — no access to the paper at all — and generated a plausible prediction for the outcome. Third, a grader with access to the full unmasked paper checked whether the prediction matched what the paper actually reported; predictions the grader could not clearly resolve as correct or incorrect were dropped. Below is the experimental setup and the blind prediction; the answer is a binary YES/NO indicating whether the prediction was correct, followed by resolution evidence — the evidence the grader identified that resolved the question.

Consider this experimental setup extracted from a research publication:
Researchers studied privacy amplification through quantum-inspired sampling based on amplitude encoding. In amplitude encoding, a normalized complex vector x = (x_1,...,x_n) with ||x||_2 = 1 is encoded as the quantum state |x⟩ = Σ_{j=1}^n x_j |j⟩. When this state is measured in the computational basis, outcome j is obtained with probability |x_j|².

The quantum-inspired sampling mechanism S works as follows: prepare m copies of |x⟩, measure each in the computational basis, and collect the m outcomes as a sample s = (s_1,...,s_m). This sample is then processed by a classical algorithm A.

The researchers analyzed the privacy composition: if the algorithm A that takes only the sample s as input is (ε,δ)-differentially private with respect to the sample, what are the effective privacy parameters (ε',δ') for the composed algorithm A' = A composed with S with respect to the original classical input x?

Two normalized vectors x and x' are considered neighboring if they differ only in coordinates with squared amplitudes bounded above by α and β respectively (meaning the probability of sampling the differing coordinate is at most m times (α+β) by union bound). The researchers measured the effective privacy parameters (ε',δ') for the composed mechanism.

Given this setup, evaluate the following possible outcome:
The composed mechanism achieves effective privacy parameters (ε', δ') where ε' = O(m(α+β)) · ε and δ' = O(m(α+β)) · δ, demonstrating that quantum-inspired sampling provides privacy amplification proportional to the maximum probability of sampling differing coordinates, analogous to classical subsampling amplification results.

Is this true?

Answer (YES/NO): NO